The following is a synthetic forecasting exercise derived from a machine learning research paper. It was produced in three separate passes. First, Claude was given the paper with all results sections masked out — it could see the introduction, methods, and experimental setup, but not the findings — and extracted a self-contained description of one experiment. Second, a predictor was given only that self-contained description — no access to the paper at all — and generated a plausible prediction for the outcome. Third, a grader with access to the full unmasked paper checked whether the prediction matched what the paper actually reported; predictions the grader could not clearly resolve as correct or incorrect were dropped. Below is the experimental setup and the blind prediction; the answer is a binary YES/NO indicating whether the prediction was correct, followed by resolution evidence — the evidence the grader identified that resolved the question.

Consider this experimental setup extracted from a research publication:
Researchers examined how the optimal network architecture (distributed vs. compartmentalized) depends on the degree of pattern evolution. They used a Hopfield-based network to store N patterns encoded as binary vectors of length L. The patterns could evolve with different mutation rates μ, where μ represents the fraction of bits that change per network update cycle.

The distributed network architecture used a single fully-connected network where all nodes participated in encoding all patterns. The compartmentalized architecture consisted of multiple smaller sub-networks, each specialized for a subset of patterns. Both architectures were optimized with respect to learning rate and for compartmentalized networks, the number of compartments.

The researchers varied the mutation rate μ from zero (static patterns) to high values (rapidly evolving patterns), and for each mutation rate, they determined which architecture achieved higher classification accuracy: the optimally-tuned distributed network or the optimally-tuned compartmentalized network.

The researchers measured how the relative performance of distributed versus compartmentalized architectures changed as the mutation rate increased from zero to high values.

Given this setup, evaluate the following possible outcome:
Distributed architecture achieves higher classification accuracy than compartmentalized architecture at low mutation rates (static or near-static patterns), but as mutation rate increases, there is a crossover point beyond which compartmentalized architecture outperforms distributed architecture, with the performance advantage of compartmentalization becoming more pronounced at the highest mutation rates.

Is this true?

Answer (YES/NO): NO